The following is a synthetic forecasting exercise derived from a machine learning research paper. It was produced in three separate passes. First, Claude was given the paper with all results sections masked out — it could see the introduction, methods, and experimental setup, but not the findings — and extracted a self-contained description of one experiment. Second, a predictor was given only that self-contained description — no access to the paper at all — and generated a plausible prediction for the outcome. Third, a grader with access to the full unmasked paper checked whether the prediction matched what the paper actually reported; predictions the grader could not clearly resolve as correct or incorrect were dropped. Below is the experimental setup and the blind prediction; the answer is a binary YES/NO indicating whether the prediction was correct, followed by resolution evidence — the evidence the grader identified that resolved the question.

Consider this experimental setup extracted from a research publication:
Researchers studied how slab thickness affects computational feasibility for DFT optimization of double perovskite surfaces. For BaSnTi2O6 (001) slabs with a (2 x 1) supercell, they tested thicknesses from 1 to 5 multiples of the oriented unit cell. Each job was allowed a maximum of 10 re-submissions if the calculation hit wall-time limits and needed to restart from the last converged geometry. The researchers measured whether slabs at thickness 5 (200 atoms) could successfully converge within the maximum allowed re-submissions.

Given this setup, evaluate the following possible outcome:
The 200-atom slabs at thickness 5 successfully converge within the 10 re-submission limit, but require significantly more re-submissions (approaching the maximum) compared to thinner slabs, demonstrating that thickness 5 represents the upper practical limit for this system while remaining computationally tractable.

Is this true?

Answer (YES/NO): NO